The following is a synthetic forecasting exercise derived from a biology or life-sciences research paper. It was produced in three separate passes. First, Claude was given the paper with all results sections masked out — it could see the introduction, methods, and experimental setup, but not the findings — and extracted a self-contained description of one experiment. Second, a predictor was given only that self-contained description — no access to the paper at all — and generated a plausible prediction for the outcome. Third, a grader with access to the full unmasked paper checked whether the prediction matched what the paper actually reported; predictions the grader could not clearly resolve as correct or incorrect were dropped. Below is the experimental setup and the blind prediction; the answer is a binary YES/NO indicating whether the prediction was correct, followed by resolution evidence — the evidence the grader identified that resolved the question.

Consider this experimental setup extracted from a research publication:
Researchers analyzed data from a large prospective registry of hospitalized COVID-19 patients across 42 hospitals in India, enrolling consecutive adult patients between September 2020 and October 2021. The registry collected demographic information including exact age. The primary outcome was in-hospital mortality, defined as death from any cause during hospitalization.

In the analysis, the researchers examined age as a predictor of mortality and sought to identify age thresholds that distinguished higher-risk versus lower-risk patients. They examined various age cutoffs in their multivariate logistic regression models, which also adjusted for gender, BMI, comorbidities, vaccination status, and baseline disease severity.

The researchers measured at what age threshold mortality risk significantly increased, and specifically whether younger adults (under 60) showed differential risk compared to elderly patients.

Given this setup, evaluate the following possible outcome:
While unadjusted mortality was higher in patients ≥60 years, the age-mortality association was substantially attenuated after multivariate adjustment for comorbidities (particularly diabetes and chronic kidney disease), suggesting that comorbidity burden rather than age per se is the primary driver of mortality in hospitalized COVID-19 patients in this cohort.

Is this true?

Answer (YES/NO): NO